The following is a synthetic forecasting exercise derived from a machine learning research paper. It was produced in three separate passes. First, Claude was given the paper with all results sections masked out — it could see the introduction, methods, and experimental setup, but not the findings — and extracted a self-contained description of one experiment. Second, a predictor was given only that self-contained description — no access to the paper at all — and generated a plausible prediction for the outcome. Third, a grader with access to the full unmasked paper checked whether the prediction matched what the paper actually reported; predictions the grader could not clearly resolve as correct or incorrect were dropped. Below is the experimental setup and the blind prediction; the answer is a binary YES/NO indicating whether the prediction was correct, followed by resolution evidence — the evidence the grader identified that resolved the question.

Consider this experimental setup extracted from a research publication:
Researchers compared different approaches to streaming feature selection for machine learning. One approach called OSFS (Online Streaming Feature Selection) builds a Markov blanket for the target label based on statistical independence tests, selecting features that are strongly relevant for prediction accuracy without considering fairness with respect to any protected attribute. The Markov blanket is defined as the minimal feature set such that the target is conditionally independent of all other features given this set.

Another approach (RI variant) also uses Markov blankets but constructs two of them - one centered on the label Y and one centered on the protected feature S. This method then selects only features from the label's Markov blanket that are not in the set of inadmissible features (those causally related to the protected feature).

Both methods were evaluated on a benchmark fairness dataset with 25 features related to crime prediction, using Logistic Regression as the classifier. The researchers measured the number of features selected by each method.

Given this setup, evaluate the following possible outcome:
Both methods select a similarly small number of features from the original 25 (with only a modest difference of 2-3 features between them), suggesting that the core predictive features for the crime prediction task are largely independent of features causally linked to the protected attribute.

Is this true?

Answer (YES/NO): NO